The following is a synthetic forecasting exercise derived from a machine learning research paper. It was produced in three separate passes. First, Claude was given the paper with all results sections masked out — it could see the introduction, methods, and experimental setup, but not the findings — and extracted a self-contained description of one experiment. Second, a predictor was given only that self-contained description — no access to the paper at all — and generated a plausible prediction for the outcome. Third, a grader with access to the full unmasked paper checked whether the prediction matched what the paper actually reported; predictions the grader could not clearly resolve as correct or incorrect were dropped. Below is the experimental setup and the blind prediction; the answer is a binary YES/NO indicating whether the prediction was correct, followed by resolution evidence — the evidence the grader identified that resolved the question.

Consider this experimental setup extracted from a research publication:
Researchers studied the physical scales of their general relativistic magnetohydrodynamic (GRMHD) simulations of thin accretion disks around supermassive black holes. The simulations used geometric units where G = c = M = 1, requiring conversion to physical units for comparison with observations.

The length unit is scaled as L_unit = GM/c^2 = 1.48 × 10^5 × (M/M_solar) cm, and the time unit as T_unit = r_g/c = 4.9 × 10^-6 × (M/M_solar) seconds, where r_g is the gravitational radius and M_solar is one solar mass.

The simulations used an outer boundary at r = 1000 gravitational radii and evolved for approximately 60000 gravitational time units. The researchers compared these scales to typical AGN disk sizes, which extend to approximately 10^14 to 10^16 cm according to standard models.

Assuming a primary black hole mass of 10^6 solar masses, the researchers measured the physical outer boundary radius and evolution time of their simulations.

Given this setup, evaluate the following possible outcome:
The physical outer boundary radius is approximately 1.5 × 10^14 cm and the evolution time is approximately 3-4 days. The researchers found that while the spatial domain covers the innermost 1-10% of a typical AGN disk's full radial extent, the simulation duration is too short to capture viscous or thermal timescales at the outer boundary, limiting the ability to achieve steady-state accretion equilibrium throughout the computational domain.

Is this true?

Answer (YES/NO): NO